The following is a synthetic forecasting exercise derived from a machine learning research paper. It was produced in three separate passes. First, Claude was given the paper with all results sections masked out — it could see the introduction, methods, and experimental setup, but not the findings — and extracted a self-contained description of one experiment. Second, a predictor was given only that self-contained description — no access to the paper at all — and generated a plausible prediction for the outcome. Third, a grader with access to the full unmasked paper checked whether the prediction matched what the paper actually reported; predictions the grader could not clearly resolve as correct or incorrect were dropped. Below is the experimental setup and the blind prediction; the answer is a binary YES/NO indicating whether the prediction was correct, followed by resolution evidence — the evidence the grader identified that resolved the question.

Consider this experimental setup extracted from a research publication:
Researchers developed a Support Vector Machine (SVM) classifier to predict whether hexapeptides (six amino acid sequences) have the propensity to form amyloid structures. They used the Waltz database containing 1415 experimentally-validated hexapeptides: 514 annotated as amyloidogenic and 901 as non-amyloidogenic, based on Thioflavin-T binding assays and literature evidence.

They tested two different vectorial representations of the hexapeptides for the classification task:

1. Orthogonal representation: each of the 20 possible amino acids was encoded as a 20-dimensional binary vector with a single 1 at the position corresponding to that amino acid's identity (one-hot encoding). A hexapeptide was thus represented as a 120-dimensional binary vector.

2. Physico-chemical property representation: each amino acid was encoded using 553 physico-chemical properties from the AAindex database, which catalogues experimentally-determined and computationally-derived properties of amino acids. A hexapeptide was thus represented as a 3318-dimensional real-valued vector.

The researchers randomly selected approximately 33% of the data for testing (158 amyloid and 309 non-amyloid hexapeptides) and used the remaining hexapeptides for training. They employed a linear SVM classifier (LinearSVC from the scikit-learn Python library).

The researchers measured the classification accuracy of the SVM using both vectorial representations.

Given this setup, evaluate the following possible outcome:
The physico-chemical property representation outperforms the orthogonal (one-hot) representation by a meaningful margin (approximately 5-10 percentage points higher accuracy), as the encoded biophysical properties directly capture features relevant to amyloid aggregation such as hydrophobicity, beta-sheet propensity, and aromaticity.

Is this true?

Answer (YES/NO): NO